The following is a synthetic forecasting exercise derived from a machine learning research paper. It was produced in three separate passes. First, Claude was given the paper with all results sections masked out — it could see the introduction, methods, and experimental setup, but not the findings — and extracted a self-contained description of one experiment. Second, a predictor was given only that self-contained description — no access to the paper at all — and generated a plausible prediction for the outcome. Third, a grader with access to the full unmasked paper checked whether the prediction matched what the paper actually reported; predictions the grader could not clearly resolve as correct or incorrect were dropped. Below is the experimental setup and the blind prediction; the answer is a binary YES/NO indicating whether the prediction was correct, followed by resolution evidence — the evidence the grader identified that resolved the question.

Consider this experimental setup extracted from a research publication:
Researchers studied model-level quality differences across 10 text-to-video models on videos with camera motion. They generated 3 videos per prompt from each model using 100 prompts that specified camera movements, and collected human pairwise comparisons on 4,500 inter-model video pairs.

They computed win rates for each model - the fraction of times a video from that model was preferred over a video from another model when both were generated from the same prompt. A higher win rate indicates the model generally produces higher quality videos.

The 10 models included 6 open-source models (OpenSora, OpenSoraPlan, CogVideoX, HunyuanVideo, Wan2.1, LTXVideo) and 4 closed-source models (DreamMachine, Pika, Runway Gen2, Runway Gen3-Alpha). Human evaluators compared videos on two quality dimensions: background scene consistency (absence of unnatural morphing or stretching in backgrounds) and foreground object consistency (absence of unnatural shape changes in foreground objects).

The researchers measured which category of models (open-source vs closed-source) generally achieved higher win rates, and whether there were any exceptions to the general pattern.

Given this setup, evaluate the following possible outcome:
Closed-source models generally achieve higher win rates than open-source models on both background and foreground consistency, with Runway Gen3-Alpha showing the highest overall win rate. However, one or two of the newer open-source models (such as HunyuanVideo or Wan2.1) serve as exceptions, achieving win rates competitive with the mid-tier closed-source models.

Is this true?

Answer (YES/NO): NO